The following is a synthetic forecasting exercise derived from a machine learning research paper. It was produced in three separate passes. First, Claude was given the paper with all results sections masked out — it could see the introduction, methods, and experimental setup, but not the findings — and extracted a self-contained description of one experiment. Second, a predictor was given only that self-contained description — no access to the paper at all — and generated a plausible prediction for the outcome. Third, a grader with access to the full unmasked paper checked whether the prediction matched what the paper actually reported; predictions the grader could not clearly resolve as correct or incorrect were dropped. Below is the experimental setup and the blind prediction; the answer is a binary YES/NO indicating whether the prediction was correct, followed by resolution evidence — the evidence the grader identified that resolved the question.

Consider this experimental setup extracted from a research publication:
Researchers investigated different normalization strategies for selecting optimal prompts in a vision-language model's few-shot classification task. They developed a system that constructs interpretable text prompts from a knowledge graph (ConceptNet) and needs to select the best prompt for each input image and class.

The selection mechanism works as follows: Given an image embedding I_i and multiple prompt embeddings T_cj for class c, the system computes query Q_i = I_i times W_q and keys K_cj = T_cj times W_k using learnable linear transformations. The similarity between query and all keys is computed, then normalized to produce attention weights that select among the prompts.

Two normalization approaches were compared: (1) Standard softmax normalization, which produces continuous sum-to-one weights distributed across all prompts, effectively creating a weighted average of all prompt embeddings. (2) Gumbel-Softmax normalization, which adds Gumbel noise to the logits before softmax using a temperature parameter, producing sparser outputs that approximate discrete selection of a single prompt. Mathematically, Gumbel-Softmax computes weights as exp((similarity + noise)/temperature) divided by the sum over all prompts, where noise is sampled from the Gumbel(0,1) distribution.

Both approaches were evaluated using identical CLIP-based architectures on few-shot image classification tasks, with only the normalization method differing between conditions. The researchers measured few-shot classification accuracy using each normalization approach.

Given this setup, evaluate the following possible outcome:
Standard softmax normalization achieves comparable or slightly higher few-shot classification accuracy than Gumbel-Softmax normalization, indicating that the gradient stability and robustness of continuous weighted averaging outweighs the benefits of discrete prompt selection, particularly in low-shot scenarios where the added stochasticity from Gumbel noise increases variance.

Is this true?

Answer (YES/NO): NO